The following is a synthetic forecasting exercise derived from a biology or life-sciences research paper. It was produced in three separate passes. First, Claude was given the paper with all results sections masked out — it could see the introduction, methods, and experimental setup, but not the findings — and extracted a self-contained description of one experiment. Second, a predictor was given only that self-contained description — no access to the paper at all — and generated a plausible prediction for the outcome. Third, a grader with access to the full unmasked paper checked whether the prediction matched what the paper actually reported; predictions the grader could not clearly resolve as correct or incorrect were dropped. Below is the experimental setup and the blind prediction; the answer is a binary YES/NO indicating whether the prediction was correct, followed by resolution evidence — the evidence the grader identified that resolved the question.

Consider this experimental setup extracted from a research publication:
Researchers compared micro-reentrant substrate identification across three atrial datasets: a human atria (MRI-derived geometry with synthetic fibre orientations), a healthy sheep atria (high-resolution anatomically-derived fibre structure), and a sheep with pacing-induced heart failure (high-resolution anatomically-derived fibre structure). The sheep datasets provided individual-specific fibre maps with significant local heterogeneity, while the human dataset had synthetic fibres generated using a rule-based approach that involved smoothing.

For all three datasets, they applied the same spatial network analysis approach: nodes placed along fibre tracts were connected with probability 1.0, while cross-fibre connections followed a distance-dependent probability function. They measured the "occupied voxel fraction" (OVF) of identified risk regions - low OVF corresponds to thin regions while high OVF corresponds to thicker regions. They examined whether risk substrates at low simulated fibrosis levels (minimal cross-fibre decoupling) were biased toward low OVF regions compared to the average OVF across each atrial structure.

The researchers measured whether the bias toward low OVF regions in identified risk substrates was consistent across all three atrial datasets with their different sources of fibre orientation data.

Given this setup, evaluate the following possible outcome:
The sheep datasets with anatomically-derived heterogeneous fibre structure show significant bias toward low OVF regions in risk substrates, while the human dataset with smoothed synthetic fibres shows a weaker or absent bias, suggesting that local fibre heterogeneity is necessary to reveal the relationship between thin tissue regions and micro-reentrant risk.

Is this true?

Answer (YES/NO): NO